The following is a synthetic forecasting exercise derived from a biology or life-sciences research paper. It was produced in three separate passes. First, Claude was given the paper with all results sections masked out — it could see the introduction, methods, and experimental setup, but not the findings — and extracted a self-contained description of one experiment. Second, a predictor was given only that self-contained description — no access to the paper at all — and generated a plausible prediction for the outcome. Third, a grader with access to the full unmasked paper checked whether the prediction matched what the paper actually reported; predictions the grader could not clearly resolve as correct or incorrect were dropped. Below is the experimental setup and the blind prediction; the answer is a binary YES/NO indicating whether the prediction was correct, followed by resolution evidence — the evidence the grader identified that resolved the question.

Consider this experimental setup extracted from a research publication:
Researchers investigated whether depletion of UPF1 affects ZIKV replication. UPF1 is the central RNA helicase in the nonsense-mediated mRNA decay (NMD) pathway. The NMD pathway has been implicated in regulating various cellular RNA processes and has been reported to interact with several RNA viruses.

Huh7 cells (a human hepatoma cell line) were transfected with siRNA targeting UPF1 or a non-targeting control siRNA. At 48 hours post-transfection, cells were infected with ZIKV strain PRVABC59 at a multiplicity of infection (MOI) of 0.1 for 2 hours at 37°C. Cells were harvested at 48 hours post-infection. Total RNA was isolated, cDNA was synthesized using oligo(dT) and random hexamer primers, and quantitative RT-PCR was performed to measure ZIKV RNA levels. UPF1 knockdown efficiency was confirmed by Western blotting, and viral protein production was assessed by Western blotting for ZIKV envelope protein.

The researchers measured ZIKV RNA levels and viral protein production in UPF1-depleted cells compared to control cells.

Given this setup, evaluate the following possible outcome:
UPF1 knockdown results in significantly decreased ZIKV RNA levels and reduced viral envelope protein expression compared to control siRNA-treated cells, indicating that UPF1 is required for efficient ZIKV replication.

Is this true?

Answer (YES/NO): NO